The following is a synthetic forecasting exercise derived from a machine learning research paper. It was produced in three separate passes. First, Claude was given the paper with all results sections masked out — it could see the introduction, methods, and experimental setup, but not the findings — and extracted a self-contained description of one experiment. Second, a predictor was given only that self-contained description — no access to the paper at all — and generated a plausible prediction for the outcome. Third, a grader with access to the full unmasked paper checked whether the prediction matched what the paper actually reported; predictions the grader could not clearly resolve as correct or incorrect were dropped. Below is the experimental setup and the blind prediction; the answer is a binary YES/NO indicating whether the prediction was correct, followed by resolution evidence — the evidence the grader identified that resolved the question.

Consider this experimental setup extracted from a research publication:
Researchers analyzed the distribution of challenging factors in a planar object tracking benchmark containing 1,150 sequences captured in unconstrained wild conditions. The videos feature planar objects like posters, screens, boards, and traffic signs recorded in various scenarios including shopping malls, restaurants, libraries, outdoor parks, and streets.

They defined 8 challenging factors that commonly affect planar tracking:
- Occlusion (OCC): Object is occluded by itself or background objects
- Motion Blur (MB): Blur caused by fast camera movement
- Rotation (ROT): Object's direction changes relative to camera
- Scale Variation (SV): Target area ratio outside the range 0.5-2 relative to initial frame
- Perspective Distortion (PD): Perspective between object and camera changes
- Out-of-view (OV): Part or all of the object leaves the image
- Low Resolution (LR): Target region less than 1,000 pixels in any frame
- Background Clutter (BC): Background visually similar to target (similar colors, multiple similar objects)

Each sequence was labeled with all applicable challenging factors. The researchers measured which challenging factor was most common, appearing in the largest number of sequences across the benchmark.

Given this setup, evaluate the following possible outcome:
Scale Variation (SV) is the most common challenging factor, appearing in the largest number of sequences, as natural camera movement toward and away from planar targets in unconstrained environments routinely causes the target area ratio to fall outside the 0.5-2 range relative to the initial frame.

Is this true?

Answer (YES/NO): NO